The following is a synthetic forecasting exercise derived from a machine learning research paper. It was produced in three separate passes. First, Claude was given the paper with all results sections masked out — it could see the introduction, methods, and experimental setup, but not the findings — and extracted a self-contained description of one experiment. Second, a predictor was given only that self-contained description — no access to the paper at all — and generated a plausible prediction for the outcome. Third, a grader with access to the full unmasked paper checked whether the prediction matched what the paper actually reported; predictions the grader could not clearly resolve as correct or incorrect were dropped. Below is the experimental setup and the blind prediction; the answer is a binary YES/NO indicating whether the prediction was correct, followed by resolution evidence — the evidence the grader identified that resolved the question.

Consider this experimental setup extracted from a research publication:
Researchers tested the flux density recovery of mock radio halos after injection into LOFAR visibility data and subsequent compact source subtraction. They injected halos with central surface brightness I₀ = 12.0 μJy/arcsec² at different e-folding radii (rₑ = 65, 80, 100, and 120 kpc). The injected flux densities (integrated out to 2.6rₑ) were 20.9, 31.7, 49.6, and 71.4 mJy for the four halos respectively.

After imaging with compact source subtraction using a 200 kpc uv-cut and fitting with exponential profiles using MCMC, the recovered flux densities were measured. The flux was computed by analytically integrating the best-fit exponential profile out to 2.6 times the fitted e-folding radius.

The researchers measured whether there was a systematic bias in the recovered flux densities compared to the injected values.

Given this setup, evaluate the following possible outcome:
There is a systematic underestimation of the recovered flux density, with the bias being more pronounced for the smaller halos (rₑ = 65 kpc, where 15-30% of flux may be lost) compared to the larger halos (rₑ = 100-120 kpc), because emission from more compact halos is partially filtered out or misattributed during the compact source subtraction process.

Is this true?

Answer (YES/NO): NO